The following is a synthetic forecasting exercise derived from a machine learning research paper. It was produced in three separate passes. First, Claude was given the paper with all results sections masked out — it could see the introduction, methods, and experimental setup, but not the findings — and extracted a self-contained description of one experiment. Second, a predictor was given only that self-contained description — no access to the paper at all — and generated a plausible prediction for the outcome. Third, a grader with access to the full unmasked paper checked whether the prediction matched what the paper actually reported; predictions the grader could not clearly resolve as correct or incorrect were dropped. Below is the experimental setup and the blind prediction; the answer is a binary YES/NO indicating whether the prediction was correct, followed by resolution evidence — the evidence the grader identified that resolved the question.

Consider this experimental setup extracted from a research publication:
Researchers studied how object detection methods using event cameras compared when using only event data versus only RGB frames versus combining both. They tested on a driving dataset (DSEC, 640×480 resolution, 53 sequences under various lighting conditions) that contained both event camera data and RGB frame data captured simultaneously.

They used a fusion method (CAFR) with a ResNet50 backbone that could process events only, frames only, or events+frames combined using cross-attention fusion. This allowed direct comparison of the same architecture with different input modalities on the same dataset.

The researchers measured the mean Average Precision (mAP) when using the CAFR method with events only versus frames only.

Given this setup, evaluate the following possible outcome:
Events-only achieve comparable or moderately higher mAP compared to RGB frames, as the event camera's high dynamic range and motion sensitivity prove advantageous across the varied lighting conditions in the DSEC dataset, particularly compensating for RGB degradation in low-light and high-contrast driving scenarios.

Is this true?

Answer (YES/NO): NO